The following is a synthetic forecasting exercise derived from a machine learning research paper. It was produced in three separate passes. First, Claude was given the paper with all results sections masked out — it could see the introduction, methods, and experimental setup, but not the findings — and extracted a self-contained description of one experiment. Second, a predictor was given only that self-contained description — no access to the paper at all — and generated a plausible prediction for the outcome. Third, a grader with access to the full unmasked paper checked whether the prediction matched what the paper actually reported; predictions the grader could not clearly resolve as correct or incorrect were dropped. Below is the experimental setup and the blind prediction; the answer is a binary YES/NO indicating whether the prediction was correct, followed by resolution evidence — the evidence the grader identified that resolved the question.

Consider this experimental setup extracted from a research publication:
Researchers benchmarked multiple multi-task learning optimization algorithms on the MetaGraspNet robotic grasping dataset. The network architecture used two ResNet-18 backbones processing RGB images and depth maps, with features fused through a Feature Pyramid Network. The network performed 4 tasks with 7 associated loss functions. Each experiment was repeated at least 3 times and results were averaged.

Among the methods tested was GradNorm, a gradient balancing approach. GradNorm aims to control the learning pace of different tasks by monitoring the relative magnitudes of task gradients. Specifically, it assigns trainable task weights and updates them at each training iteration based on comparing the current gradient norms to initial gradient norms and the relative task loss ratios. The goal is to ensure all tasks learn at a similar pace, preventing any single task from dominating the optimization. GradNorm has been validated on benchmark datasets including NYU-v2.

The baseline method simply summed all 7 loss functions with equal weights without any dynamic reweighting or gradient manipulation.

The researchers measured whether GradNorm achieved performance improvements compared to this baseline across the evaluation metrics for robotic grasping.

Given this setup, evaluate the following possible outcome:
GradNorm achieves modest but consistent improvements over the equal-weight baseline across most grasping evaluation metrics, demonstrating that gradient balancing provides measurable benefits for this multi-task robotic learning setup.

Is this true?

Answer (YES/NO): NO